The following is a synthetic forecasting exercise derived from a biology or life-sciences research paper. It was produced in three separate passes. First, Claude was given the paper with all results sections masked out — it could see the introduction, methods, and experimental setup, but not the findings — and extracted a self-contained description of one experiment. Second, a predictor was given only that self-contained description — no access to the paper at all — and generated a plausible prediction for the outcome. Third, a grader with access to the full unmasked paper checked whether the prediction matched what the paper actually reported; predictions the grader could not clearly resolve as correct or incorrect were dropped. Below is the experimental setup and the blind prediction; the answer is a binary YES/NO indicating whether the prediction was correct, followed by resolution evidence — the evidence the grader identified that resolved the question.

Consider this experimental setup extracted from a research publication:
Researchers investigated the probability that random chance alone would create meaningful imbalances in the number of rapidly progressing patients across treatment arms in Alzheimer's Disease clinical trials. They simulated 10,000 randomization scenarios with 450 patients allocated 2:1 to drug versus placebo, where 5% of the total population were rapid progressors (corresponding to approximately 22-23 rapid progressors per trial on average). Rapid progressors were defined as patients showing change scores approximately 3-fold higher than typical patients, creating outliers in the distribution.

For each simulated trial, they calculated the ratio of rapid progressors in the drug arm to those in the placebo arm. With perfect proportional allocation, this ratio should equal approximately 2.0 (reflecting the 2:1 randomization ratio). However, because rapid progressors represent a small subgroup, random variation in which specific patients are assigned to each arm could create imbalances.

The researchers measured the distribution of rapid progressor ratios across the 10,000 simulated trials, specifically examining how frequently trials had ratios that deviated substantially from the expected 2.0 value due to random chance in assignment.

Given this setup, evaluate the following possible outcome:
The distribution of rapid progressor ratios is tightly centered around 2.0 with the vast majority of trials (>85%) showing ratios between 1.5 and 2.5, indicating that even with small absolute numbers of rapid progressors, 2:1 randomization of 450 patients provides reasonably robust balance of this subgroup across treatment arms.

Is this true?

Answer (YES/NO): NO